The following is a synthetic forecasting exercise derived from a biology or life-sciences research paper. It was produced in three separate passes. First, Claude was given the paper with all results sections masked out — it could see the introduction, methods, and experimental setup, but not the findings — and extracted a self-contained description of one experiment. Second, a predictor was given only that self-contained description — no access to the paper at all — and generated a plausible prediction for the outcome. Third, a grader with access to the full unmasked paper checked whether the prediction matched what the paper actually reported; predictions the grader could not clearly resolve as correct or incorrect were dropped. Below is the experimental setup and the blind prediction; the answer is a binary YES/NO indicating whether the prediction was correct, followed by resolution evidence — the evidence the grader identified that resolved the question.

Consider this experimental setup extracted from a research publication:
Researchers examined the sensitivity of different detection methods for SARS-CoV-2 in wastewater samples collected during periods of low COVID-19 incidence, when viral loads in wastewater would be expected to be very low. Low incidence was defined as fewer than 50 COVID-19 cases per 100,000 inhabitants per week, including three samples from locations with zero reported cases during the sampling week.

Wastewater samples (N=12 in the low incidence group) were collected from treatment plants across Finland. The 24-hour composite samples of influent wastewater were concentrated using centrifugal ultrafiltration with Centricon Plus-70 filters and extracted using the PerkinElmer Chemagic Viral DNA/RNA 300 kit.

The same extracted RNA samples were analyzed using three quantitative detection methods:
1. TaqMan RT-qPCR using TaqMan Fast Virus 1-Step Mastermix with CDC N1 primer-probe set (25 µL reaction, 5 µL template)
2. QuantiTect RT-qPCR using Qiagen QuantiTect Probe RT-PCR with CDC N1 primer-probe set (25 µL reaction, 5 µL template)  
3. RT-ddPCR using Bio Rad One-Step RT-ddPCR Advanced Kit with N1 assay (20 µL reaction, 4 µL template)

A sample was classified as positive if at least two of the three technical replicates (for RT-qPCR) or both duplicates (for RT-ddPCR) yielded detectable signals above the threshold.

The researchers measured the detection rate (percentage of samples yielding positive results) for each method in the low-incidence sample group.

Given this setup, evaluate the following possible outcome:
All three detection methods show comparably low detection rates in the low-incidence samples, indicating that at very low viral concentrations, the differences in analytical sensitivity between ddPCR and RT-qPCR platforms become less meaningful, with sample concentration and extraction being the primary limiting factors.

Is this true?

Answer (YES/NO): NO